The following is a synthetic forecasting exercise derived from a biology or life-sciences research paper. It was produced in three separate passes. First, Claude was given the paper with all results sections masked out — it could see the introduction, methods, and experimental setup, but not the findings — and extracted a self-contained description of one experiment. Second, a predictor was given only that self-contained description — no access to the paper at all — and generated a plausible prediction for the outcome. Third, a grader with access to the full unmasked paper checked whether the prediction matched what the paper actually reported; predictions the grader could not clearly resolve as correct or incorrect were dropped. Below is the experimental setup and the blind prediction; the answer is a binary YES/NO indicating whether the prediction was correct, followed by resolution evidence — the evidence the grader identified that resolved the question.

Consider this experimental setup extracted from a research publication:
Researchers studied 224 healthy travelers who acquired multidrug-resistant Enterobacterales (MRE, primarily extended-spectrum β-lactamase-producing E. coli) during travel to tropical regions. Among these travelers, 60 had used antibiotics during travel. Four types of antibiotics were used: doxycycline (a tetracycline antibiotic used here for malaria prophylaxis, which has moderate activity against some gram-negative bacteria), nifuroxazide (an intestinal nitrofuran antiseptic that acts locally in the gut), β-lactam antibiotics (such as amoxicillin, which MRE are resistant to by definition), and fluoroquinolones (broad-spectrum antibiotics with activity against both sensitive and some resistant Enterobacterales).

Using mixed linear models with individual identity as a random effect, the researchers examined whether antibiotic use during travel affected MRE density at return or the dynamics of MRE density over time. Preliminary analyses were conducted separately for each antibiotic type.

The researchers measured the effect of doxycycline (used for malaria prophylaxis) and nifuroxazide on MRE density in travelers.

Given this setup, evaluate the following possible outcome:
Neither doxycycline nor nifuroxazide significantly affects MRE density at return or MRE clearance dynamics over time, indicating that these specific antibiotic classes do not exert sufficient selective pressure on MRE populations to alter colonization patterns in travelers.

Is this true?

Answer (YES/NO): YES